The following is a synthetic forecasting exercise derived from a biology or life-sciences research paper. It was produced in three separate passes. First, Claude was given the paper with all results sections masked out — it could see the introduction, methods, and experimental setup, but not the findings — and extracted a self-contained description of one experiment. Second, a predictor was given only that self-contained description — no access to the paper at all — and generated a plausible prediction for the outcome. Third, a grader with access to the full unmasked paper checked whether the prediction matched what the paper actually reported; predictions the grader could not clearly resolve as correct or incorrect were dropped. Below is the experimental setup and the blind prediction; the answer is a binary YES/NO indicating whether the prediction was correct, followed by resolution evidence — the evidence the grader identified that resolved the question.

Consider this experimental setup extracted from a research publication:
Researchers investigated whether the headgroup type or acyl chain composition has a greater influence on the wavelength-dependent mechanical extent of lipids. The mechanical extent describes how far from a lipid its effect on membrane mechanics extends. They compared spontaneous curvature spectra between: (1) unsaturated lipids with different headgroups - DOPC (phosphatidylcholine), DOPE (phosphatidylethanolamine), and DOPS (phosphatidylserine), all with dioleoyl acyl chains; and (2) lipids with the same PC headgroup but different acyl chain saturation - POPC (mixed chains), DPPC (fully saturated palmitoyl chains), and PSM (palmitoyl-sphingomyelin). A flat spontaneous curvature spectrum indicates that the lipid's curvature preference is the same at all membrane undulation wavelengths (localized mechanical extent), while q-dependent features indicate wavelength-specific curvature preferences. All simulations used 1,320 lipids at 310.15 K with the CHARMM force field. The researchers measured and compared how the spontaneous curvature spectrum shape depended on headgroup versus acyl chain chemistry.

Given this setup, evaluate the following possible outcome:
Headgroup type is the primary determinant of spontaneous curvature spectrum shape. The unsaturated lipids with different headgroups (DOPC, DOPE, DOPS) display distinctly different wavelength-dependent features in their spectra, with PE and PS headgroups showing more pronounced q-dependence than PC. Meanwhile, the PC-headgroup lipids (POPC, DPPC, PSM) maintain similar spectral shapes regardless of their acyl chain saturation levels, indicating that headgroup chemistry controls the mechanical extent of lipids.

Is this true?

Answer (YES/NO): NO